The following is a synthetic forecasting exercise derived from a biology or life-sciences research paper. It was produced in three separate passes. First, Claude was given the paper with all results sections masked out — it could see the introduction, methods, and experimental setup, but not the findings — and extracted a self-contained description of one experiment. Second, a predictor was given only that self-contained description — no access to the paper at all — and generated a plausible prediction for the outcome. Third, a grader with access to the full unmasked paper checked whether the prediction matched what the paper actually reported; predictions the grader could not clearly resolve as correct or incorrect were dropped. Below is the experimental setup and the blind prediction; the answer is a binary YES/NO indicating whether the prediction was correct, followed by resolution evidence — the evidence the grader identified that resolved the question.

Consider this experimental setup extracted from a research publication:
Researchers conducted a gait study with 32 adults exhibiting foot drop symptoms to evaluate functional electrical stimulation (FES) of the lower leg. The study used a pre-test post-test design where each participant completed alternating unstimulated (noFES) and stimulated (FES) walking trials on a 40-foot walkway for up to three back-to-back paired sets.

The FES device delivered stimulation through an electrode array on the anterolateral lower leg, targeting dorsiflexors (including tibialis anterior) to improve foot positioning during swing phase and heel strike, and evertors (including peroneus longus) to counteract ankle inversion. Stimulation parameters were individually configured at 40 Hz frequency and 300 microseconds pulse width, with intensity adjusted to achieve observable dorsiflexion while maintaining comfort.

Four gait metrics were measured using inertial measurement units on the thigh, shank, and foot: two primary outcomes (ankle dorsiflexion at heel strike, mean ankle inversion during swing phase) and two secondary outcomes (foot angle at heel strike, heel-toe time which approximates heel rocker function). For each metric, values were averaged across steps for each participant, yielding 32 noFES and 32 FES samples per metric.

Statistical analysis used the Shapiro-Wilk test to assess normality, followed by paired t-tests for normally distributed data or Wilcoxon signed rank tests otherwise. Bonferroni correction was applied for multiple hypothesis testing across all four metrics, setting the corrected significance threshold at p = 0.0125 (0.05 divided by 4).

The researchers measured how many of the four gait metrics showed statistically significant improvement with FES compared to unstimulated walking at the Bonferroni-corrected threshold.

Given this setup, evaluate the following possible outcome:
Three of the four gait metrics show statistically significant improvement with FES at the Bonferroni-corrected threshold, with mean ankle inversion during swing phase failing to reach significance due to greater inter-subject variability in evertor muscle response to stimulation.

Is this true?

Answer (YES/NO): NO